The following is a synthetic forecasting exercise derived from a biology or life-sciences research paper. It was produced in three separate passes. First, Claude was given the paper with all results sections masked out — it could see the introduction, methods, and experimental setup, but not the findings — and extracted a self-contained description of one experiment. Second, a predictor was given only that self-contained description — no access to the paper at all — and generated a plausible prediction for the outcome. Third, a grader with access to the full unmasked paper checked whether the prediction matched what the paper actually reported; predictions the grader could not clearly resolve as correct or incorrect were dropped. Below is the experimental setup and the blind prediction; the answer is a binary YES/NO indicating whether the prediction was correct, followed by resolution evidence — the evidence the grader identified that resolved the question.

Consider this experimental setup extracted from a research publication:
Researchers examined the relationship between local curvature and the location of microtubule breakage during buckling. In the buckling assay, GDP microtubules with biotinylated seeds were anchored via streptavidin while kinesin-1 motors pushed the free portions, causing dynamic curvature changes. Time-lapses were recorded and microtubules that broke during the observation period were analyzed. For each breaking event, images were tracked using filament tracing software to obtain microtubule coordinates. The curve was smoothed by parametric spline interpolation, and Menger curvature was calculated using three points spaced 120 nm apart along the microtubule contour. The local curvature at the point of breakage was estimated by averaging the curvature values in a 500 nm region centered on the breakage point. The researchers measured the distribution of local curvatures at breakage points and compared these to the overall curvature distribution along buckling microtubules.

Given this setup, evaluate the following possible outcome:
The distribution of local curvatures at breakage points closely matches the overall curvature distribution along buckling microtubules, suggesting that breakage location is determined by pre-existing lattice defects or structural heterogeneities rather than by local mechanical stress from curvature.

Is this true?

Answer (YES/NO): NO